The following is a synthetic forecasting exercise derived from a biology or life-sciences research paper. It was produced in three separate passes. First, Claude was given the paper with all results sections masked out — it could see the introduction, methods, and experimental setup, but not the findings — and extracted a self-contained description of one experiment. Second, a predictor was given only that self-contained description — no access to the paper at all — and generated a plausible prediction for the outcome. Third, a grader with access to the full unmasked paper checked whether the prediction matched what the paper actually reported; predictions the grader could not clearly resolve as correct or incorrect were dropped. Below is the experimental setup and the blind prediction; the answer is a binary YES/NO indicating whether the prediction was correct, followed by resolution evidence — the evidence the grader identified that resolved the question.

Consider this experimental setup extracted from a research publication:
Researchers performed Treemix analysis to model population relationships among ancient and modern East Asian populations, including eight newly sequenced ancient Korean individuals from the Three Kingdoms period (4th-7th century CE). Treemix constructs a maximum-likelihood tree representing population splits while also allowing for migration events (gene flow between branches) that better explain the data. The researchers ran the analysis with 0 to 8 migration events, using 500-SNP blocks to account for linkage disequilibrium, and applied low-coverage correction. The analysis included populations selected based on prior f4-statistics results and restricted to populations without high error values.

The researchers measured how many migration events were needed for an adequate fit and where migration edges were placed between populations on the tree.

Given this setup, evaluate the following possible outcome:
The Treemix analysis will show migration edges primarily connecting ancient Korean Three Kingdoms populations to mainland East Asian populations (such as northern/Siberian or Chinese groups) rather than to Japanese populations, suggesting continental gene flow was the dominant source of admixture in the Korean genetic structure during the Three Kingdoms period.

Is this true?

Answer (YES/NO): NO